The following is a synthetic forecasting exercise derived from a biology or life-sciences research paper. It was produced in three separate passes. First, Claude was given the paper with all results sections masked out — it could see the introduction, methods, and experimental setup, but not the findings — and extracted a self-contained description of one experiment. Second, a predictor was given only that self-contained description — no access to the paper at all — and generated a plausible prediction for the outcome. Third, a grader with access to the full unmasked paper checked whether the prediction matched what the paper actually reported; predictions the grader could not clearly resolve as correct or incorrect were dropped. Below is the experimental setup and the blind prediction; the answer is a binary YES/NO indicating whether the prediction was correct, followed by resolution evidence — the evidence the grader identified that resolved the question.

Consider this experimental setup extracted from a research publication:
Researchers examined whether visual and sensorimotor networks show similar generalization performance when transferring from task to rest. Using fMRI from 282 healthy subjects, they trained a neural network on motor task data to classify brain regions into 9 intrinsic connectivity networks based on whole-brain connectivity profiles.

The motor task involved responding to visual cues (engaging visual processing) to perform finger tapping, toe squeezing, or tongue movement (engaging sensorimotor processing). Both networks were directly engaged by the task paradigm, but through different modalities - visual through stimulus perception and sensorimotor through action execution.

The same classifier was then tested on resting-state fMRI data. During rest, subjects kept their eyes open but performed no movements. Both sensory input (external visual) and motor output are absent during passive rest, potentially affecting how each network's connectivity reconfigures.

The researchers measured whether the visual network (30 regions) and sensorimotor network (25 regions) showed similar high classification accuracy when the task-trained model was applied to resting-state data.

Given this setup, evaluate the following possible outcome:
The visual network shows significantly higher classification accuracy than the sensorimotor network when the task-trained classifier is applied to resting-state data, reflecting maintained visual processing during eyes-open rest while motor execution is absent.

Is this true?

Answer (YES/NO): NO